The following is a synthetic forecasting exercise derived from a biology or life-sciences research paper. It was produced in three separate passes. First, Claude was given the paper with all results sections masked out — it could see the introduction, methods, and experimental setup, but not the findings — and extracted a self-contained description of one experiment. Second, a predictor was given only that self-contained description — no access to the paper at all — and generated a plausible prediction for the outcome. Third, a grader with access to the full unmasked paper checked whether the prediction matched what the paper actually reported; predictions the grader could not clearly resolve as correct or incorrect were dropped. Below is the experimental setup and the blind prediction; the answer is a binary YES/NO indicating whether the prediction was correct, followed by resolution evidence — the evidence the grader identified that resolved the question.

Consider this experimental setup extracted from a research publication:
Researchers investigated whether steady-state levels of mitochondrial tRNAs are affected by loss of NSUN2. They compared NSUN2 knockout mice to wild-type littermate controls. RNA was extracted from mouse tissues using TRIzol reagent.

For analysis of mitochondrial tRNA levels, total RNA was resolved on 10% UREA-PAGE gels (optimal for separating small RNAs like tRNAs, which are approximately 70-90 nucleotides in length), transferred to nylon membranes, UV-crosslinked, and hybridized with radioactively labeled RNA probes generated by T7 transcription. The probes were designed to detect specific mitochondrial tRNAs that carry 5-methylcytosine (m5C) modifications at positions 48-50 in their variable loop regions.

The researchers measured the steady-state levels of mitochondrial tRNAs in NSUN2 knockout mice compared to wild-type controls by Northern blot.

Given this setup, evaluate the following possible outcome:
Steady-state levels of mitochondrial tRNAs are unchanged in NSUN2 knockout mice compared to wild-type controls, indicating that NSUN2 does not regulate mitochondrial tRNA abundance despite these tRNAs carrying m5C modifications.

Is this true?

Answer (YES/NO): YES